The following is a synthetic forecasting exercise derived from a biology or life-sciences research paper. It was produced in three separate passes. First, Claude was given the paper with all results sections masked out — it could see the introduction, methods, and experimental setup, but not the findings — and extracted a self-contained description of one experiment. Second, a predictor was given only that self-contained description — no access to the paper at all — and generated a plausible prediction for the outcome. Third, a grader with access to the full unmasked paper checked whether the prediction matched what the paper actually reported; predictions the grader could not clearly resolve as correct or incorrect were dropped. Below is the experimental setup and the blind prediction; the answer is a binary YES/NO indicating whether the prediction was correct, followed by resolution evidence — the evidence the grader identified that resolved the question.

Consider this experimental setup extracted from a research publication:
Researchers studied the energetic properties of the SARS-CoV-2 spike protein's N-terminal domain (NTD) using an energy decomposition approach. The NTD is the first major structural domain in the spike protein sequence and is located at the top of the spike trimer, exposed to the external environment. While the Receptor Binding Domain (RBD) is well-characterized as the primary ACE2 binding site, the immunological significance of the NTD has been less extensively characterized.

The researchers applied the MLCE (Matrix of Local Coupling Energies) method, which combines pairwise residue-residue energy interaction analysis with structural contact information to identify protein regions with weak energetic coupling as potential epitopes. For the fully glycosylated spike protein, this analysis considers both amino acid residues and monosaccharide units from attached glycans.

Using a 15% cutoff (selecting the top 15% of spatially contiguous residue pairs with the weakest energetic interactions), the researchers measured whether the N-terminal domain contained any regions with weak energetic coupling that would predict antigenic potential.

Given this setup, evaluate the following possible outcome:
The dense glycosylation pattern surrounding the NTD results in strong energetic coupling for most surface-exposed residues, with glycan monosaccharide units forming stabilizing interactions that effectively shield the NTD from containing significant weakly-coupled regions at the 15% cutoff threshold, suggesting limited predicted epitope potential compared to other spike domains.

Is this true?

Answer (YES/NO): NO